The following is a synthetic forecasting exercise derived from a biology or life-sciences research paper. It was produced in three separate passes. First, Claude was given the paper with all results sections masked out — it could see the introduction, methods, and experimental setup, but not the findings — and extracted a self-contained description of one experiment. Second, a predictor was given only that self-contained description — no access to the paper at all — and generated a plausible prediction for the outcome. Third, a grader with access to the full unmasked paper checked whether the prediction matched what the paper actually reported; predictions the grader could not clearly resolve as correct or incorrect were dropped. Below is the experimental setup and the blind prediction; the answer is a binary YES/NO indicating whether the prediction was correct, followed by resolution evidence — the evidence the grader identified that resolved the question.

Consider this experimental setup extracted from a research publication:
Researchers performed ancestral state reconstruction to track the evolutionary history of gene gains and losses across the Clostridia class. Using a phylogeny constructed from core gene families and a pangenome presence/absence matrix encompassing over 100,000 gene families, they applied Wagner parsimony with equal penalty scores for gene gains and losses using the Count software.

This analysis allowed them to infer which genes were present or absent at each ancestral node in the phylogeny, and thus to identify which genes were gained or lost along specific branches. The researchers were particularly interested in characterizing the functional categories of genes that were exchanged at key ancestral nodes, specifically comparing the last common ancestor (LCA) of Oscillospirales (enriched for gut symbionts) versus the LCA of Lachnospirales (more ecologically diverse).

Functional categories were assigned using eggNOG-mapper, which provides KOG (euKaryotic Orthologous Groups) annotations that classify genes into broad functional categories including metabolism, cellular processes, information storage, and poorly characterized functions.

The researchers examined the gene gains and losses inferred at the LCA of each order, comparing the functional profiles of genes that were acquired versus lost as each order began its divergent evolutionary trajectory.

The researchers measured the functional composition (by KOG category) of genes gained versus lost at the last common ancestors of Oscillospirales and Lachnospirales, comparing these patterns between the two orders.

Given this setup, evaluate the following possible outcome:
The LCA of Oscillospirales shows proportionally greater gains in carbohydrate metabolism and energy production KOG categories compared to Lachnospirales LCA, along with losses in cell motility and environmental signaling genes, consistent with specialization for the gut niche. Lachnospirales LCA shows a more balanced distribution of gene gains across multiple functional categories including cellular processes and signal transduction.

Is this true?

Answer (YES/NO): NO